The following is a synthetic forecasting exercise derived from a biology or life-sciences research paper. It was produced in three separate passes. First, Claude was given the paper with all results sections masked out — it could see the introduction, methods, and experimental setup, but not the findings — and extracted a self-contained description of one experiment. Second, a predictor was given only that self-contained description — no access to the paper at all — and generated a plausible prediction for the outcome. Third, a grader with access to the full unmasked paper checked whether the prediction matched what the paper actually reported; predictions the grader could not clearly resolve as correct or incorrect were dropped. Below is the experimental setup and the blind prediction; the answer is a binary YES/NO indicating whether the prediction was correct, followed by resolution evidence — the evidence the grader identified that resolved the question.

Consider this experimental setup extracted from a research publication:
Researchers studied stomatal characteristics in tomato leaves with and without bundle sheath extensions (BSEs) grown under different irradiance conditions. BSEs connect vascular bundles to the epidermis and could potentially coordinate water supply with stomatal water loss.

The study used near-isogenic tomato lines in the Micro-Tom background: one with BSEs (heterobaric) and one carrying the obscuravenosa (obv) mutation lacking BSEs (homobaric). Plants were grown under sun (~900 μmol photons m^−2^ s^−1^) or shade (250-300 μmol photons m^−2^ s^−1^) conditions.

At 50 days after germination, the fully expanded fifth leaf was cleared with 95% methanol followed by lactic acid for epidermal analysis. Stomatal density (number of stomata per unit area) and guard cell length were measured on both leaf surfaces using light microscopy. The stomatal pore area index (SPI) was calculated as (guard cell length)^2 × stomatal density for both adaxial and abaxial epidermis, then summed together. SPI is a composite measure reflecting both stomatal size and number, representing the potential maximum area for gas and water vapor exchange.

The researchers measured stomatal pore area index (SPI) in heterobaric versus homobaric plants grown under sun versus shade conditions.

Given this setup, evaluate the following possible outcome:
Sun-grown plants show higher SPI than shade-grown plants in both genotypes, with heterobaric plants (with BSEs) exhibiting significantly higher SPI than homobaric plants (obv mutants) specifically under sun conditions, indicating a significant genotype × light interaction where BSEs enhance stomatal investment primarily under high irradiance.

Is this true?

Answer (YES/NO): NO